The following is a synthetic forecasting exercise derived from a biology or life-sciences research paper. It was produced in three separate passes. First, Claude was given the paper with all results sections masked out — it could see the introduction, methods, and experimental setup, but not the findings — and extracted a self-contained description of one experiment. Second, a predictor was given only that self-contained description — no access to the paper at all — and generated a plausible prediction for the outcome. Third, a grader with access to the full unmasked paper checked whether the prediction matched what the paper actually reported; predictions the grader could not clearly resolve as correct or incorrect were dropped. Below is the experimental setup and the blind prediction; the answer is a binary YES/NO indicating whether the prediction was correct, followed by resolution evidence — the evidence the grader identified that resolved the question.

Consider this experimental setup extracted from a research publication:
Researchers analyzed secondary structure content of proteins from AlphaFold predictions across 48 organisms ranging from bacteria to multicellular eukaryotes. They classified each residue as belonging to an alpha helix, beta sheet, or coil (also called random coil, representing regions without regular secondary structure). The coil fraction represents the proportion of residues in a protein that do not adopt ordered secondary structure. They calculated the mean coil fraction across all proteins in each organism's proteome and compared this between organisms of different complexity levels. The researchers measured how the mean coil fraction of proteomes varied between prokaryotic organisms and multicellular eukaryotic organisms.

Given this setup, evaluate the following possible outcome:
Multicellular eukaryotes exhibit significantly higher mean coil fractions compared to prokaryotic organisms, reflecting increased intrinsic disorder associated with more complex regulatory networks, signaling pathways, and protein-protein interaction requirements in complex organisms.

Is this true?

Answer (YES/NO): YES